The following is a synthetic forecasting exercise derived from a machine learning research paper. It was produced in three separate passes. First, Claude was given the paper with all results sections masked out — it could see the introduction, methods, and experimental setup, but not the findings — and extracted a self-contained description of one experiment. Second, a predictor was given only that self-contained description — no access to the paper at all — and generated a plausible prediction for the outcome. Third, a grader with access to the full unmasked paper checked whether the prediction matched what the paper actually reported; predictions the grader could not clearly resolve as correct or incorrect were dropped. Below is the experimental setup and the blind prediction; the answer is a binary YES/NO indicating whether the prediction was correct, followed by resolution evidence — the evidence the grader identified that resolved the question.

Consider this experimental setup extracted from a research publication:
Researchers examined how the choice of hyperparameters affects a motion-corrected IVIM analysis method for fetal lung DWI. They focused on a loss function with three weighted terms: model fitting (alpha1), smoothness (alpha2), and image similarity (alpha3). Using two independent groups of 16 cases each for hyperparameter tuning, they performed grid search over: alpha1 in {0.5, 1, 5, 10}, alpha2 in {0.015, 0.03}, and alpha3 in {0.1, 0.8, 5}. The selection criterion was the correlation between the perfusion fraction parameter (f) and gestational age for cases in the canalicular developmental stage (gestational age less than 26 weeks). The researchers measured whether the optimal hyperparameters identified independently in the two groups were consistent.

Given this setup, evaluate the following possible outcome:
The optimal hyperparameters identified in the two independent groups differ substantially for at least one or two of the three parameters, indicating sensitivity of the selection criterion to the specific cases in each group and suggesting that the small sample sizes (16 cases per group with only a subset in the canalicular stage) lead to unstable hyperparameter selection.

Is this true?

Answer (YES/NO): YES